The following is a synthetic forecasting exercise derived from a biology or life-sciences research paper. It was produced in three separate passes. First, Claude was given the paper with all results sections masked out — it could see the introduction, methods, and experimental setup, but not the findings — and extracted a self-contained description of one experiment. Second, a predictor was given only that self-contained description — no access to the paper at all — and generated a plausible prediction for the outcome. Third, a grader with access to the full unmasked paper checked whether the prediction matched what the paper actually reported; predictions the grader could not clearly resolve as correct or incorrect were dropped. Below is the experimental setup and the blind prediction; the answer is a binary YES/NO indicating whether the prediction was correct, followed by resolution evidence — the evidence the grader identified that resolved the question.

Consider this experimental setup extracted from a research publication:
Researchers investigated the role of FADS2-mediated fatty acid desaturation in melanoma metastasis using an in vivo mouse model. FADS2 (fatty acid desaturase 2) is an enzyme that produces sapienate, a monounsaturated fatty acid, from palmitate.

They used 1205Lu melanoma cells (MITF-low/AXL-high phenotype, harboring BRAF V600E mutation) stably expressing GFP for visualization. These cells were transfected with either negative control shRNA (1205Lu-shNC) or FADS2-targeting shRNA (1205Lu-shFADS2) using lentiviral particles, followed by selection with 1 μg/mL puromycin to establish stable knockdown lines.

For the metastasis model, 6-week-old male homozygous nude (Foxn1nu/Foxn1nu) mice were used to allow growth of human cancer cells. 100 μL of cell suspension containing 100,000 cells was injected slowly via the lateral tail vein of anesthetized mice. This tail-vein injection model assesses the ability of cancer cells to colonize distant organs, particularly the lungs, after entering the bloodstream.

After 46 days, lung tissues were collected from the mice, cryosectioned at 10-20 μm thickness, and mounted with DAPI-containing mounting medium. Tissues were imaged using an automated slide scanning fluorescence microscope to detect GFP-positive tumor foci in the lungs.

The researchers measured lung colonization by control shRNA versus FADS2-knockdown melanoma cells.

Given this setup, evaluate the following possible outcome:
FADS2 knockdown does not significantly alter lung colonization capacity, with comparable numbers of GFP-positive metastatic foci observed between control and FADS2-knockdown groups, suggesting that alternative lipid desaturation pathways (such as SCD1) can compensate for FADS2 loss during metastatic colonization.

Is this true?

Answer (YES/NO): NO